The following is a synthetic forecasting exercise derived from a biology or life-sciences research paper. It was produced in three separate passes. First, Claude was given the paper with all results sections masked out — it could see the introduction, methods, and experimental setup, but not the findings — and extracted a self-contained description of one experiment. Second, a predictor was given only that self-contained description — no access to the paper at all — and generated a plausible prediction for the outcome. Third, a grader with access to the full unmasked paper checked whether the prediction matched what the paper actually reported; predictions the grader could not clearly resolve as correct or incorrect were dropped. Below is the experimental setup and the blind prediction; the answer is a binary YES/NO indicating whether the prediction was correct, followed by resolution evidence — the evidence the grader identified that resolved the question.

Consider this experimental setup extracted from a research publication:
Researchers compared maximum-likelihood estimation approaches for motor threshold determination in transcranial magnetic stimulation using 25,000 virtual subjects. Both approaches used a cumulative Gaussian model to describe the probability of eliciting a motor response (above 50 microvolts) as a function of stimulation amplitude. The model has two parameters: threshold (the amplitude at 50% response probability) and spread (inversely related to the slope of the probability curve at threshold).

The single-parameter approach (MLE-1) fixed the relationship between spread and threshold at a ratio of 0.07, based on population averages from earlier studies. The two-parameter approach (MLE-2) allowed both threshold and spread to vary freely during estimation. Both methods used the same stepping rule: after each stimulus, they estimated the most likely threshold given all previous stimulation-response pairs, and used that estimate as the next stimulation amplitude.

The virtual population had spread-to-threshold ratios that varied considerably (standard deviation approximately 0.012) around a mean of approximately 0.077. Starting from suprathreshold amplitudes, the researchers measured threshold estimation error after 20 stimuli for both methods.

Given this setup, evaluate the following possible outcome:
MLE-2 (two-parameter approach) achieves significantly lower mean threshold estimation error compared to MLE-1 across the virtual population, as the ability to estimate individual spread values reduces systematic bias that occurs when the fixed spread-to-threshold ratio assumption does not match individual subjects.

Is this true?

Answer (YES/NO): NO